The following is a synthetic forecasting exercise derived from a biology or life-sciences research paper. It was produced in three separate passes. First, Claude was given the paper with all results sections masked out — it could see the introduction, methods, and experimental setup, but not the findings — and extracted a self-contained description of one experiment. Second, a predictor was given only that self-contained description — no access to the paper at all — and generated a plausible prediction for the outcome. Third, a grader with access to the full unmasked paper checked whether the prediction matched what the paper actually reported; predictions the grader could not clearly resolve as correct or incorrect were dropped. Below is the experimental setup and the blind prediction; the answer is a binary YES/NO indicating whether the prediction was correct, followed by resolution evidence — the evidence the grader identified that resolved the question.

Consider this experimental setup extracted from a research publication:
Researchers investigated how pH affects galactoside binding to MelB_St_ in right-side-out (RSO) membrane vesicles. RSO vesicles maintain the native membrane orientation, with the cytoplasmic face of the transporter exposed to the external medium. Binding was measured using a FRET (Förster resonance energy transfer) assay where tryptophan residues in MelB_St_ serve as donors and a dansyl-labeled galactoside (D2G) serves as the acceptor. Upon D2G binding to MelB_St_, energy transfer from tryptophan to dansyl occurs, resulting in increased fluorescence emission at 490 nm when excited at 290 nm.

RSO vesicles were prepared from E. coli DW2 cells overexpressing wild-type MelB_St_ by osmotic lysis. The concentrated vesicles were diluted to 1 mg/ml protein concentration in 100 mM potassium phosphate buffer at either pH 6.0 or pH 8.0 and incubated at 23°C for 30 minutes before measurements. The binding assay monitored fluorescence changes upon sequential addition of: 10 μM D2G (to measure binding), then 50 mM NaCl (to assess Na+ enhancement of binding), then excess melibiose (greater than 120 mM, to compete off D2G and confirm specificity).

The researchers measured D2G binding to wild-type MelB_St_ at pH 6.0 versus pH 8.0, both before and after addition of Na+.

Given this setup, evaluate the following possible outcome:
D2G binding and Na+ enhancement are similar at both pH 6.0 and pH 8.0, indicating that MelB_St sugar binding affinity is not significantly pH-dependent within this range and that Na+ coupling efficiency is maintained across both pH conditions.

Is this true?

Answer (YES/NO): YES